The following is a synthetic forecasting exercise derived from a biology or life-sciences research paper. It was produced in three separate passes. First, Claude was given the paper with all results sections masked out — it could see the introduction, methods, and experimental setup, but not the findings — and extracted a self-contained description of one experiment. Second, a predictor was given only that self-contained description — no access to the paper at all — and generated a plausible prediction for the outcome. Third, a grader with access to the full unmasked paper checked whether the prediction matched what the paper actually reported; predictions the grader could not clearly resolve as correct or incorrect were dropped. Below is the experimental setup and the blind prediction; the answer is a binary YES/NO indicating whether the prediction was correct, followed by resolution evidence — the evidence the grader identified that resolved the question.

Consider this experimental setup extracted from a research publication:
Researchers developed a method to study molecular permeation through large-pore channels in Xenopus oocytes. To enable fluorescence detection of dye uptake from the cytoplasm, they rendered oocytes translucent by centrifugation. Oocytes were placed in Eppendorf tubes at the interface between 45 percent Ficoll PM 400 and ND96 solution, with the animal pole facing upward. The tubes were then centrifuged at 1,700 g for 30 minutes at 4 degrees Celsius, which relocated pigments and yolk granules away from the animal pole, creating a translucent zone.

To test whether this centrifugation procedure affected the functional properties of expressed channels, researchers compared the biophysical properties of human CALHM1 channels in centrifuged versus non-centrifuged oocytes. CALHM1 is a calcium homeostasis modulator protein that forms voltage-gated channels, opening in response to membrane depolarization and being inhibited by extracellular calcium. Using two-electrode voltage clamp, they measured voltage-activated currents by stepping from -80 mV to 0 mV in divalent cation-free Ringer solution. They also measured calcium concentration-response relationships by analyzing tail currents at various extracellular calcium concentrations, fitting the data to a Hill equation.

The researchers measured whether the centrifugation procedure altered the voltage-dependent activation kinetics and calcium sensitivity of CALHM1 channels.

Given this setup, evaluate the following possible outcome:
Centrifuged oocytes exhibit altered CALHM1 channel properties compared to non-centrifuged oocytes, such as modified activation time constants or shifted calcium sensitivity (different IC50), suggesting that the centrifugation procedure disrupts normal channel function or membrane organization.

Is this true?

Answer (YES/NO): NO